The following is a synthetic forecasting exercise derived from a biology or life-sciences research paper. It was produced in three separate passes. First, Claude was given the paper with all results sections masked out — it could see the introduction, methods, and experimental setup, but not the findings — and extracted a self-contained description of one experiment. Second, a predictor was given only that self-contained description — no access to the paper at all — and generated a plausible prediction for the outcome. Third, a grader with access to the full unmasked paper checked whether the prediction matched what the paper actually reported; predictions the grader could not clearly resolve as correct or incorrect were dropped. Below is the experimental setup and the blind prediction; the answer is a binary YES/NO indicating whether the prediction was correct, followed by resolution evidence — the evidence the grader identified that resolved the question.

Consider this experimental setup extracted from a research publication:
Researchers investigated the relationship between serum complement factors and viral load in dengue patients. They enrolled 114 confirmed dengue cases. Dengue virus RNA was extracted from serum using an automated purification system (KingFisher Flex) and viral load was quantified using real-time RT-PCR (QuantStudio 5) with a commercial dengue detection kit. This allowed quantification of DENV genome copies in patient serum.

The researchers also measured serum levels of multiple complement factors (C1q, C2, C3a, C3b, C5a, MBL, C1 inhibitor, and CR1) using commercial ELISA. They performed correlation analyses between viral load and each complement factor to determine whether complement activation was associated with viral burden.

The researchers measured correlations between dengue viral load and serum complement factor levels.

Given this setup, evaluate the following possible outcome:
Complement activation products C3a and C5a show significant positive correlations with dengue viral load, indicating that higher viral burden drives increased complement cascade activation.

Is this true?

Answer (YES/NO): YES